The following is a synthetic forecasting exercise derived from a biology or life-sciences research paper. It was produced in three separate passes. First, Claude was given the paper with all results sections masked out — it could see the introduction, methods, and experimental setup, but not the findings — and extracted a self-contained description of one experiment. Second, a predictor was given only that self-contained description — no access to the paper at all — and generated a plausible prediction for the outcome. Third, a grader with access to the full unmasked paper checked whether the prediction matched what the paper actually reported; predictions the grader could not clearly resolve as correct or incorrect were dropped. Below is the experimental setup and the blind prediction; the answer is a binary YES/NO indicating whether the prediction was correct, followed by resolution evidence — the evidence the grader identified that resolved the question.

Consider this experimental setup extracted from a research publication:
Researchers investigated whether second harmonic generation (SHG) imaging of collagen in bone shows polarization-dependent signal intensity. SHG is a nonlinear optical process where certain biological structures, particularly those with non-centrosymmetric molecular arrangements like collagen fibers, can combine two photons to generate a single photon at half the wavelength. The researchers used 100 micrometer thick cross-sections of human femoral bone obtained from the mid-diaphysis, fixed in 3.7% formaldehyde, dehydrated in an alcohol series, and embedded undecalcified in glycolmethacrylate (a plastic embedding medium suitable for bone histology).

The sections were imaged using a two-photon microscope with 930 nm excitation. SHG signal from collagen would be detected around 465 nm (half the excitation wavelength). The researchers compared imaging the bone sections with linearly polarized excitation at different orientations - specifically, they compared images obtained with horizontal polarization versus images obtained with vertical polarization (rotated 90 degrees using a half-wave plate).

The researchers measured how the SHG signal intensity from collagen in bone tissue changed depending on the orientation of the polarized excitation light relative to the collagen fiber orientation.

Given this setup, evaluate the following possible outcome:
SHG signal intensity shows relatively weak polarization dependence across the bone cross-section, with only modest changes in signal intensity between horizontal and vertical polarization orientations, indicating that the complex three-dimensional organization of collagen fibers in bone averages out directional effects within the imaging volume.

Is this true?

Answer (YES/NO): NO